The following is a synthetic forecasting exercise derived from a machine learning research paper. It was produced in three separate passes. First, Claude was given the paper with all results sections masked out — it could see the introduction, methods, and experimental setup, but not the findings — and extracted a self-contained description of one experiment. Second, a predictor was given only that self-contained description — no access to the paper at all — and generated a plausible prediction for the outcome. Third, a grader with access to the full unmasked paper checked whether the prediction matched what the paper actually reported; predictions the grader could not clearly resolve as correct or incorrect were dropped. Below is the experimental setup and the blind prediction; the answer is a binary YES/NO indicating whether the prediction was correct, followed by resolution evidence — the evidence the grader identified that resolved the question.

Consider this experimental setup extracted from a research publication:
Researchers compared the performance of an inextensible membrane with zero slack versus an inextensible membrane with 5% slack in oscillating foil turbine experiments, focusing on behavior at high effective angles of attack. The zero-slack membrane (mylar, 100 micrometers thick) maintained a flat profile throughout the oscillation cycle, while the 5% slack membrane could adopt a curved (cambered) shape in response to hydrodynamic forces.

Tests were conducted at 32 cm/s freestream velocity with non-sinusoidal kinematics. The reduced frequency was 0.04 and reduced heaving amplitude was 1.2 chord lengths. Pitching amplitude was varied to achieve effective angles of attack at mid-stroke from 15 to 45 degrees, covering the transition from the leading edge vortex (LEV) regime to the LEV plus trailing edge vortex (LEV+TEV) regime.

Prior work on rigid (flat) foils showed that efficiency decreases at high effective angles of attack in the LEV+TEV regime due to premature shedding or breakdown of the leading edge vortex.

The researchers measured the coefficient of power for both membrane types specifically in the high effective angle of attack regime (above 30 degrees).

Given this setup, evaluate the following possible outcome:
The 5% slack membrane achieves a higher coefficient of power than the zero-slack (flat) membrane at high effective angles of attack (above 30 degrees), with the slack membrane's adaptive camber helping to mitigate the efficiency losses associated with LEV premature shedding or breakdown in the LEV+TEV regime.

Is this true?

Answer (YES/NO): YES